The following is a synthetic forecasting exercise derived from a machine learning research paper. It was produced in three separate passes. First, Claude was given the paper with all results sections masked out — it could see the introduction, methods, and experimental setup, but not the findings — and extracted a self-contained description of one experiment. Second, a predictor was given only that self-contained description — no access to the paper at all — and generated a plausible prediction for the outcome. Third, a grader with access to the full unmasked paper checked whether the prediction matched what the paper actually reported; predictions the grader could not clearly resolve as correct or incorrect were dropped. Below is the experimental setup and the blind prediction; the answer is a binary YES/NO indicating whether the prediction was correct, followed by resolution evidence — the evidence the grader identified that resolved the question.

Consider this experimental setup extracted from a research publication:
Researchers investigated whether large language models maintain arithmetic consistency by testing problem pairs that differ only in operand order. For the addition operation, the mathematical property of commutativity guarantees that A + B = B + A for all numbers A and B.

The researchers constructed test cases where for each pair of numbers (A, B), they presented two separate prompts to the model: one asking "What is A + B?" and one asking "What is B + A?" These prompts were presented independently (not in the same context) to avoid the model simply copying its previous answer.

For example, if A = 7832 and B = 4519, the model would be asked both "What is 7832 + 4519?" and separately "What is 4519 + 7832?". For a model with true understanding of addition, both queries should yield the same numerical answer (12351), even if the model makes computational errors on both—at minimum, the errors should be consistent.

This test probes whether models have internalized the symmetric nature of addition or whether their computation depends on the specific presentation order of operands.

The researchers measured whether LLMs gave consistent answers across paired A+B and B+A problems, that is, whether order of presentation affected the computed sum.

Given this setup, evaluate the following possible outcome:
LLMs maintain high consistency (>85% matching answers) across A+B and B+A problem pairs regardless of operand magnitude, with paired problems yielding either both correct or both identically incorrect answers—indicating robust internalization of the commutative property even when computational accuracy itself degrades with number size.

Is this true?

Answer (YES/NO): NO